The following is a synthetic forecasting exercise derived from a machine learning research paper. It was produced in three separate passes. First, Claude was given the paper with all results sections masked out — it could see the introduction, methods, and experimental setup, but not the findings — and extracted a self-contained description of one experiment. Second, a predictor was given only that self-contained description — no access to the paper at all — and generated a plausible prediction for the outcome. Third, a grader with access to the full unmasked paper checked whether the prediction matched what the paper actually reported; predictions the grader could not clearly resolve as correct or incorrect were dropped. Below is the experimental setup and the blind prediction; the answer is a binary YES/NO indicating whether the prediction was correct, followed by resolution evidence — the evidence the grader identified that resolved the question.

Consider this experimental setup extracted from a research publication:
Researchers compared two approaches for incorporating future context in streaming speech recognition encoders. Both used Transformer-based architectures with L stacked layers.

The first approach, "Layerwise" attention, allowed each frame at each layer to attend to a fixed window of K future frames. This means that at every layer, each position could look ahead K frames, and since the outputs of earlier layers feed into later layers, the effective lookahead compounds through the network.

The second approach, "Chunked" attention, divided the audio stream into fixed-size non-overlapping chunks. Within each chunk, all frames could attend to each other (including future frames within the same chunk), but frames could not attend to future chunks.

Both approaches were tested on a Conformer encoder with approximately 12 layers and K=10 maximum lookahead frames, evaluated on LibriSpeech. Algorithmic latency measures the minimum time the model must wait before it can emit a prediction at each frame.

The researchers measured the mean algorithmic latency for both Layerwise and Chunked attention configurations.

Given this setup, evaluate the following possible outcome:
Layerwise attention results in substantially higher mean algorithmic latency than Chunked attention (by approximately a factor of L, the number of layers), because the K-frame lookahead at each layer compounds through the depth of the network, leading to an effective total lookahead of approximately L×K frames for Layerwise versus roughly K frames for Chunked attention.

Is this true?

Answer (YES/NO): NO